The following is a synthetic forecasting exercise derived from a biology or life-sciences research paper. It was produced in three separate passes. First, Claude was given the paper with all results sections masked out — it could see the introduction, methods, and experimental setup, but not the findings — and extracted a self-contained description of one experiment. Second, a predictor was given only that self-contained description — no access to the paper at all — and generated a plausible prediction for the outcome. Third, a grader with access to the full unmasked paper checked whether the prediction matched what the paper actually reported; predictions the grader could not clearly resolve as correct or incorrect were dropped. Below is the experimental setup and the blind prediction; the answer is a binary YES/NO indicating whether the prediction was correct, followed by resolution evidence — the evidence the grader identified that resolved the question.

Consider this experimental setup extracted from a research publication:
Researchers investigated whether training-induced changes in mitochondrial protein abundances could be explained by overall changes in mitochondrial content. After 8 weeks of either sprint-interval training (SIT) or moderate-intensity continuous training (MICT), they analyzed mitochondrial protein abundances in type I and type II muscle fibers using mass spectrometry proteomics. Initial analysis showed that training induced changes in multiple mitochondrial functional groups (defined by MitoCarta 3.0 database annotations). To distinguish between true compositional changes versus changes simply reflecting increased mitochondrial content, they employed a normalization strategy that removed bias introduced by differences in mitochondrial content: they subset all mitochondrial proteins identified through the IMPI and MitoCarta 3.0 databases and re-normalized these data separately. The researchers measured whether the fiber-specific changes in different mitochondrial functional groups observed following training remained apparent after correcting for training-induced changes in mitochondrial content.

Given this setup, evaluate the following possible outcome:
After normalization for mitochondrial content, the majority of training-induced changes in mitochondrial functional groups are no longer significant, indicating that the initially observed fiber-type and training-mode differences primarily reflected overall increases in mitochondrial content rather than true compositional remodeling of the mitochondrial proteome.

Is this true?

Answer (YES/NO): YES